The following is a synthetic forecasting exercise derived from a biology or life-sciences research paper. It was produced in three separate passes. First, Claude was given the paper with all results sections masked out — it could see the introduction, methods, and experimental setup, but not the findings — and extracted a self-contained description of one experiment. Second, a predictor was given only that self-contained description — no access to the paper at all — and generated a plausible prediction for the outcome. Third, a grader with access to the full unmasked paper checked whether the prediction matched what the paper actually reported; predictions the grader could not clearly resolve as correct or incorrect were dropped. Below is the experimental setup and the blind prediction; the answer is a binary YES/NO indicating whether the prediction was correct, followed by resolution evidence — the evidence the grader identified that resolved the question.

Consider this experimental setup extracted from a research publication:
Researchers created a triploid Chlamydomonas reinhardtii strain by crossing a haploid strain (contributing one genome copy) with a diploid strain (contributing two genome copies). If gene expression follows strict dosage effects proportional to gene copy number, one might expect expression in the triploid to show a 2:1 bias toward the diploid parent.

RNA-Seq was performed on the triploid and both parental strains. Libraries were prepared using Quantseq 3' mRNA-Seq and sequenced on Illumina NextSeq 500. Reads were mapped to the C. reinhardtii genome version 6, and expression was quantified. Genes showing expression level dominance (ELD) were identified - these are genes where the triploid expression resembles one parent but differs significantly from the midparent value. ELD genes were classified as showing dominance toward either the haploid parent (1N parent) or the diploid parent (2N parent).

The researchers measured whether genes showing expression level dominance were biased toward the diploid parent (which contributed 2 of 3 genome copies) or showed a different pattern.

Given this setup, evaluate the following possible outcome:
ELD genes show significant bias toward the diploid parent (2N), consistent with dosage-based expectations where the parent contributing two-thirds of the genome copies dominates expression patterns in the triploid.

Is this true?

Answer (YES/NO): NO